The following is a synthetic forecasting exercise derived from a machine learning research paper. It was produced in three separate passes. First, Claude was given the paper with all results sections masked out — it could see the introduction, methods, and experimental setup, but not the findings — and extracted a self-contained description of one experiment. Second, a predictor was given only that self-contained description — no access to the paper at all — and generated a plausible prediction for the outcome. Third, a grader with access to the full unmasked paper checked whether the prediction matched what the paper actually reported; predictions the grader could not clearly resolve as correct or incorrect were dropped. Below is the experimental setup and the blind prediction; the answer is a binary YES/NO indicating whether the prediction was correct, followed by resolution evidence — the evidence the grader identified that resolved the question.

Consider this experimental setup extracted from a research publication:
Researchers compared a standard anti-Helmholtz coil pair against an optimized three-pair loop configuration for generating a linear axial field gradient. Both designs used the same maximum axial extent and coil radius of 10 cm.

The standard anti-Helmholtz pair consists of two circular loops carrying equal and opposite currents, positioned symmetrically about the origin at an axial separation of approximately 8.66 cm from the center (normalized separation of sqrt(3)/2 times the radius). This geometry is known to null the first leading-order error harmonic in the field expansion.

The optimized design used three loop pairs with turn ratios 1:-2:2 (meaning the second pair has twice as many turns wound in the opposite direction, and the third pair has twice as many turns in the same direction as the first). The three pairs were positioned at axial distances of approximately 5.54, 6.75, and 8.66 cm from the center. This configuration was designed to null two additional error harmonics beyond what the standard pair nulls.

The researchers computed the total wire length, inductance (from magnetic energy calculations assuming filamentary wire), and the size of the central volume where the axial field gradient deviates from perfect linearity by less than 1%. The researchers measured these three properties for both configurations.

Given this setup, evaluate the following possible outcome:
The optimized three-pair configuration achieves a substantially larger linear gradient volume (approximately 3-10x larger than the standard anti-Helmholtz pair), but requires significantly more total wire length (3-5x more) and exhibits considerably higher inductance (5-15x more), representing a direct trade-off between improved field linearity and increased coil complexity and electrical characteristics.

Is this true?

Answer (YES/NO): NO